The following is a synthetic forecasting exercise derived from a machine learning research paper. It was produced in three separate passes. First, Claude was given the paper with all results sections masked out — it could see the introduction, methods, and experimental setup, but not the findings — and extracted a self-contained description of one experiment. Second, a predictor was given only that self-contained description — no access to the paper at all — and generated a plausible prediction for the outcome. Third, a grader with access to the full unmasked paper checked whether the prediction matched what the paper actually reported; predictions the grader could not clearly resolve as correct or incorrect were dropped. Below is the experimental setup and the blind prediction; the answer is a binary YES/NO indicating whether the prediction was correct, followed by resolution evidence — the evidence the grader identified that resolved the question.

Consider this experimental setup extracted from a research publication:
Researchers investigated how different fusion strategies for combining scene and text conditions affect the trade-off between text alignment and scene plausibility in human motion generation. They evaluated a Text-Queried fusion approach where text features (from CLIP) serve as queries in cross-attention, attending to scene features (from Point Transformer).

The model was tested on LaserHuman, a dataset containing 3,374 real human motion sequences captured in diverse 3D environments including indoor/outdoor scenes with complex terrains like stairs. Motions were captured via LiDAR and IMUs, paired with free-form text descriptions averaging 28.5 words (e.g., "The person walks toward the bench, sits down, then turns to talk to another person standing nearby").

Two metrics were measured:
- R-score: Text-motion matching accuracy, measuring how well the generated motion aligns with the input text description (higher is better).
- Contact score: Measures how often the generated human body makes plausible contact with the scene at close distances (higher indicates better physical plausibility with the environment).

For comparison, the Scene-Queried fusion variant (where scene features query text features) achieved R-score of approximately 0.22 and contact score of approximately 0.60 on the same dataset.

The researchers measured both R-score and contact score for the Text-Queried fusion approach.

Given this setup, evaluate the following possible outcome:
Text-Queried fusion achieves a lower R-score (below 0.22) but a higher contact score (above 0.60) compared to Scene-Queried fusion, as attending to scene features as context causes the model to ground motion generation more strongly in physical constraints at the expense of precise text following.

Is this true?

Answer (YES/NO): NO